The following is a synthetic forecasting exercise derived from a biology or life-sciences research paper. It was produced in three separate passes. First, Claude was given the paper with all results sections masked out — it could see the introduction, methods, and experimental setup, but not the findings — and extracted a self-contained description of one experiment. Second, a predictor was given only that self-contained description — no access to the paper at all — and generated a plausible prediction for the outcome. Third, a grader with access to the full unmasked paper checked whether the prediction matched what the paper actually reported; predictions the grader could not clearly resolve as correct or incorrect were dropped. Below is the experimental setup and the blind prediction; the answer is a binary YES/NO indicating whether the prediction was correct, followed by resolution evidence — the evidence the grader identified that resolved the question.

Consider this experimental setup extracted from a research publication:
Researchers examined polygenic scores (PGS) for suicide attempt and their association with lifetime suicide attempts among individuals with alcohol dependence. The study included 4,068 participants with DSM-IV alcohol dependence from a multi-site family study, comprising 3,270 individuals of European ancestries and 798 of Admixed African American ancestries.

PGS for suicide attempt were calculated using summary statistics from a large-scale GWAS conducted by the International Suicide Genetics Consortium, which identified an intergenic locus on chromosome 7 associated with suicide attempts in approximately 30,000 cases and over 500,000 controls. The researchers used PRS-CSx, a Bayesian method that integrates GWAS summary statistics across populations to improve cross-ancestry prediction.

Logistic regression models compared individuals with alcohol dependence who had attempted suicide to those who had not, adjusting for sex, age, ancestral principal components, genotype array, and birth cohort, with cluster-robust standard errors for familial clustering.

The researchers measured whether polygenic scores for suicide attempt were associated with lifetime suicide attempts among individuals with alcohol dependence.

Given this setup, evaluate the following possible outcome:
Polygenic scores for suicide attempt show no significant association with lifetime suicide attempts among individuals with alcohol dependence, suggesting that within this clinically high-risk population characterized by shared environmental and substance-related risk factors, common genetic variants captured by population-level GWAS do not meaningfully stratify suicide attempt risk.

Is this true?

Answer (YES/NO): NO